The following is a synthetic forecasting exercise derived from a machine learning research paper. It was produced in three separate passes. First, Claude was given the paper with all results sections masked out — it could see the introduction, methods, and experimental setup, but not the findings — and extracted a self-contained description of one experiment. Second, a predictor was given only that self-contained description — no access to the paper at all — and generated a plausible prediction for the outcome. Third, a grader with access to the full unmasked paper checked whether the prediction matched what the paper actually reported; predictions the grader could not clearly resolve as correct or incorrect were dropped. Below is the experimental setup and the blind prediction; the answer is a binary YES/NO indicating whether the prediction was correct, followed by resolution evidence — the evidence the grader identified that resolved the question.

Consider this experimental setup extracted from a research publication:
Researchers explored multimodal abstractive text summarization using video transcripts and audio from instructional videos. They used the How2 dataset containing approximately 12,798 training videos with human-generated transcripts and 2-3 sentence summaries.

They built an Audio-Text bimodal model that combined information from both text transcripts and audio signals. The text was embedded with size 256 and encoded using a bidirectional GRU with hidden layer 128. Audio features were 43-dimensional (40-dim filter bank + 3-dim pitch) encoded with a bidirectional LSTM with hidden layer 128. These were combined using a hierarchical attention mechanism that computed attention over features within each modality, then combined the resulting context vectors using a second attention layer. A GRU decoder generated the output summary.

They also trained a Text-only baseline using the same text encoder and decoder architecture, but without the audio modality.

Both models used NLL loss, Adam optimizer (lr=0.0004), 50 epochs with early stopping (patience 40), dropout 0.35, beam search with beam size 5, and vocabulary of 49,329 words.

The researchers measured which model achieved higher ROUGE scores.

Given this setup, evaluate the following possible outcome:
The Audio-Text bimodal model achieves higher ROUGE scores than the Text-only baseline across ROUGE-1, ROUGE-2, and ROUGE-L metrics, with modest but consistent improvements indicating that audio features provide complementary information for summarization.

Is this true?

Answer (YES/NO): NO